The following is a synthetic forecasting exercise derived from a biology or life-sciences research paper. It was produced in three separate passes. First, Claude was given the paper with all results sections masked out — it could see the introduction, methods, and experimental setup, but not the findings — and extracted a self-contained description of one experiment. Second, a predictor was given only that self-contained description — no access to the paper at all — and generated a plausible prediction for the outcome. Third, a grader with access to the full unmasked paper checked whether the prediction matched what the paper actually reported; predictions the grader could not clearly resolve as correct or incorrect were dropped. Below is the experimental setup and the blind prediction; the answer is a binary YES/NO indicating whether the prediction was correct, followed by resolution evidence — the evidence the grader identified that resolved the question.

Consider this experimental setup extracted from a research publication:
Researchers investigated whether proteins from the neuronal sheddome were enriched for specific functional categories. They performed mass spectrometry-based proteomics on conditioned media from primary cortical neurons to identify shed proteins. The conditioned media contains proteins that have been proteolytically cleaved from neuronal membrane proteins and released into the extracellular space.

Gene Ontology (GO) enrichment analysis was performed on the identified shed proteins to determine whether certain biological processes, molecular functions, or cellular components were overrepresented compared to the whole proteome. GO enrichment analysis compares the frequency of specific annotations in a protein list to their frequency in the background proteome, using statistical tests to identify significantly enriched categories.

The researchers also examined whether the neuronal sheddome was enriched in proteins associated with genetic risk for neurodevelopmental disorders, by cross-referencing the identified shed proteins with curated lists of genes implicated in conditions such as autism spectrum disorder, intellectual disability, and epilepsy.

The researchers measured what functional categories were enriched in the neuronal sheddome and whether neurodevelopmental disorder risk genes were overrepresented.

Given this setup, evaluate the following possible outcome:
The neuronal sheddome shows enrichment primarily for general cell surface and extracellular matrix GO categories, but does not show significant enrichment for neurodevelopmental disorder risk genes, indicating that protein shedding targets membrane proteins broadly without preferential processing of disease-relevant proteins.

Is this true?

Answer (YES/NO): NO